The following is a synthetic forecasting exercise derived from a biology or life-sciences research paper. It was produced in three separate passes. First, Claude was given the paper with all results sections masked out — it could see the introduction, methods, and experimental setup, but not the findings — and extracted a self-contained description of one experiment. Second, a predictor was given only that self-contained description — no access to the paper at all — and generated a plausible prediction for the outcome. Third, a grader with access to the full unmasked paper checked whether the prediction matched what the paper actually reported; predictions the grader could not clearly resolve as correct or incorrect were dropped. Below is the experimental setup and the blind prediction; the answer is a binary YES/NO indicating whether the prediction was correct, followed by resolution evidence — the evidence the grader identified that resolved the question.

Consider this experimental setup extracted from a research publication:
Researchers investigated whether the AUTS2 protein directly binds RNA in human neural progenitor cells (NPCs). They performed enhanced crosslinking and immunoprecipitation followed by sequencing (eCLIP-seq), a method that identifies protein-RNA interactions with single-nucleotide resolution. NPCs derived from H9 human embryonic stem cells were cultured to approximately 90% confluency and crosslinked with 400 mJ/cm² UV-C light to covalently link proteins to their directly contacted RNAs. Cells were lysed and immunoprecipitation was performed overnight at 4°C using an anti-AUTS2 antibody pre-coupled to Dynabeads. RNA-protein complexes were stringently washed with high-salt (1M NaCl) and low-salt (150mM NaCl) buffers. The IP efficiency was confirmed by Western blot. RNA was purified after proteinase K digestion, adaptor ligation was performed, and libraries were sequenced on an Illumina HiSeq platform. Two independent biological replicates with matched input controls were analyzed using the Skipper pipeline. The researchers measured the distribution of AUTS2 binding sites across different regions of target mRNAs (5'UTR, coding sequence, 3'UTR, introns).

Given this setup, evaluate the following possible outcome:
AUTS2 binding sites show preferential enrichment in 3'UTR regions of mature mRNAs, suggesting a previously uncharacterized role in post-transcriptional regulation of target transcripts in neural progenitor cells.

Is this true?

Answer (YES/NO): NO